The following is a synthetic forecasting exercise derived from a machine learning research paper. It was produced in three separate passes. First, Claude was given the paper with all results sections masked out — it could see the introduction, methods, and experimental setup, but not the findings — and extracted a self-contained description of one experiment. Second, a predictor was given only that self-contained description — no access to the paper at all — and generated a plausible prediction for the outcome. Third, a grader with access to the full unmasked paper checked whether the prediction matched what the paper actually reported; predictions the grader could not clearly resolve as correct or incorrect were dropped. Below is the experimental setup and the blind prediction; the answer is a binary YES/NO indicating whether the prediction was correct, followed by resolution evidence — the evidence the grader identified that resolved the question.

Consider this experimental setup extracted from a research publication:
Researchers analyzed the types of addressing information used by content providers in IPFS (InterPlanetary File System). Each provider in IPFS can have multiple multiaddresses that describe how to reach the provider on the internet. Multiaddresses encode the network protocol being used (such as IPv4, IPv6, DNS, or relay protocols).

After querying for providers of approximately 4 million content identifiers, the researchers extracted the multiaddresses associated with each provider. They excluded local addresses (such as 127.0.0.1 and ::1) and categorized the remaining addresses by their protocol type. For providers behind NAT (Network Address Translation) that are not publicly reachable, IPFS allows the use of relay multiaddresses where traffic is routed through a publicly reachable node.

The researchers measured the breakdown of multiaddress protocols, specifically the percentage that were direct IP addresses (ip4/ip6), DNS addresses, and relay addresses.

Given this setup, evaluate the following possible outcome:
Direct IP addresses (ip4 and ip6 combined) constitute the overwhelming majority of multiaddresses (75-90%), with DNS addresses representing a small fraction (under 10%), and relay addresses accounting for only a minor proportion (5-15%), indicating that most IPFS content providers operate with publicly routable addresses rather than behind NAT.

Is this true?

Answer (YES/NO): NO